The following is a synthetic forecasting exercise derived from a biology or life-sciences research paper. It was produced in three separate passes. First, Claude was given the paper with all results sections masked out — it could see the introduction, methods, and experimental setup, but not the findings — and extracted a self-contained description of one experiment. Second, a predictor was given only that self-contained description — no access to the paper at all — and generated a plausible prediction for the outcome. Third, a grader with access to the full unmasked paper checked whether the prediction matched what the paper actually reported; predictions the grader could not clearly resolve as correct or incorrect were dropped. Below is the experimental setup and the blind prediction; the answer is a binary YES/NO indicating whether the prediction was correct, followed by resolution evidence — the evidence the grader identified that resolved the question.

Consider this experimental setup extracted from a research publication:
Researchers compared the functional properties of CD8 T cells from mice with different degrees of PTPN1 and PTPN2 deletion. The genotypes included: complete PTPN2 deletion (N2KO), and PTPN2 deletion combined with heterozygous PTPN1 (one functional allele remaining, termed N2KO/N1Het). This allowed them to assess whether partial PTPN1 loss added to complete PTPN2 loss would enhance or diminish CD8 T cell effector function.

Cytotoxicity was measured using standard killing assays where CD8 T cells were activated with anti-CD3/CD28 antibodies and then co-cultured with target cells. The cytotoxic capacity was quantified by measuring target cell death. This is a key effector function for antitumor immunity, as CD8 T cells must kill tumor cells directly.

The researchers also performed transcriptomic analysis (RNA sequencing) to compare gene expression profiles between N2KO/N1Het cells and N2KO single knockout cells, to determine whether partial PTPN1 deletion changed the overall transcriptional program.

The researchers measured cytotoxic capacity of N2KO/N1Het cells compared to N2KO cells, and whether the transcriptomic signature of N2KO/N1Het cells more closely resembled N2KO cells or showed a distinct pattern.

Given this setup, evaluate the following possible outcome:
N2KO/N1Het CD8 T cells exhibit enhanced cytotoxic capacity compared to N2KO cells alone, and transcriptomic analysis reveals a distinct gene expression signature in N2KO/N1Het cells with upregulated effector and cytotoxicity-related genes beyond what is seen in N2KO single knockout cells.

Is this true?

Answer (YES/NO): NO